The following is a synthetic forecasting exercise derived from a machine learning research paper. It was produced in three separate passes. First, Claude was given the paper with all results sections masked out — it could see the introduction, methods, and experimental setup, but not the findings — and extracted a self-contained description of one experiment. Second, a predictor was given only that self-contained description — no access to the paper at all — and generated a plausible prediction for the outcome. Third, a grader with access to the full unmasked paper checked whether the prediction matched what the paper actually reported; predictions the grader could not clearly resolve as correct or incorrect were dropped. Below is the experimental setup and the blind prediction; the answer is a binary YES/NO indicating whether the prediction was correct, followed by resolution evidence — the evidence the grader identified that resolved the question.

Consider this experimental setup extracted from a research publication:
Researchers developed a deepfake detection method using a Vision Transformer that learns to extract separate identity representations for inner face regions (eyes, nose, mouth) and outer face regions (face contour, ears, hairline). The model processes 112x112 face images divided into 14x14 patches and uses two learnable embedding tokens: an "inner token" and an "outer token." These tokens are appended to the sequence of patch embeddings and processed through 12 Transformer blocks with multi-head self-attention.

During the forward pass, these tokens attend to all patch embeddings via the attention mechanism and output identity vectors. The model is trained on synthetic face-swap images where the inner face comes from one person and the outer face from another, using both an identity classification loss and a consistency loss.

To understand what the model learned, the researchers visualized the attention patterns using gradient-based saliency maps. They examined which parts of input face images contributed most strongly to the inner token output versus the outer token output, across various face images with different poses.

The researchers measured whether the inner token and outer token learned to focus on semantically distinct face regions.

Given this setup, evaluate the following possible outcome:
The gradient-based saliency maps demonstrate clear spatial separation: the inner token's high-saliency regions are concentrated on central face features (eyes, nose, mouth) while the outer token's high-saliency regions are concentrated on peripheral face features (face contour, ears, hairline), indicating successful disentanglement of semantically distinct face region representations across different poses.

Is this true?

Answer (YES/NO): YES